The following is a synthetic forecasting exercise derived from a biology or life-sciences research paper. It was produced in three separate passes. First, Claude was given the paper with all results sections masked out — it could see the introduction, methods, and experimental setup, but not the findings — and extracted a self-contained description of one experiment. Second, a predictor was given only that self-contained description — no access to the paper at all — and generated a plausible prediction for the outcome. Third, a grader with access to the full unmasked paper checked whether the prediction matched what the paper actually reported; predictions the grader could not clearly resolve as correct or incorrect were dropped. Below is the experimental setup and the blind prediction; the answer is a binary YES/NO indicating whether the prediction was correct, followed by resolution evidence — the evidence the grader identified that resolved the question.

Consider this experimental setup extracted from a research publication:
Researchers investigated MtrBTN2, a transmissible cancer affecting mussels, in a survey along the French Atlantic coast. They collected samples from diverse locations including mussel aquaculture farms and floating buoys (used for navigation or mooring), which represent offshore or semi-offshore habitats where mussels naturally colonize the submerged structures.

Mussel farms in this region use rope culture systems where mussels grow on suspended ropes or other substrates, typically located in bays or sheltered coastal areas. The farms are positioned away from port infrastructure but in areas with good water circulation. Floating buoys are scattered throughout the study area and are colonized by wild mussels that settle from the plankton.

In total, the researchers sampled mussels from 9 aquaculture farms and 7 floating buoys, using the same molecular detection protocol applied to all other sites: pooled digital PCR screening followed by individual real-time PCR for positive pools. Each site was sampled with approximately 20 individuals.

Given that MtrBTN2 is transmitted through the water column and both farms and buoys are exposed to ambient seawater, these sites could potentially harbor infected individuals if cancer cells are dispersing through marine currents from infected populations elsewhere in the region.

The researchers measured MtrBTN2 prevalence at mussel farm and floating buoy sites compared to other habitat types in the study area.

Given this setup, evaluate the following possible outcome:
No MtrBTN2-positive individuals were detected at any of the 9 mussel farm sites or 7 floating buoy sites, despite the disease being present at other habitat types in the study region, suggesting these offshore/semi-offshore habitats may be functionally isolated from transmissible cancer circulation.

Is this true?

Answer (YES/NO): YES